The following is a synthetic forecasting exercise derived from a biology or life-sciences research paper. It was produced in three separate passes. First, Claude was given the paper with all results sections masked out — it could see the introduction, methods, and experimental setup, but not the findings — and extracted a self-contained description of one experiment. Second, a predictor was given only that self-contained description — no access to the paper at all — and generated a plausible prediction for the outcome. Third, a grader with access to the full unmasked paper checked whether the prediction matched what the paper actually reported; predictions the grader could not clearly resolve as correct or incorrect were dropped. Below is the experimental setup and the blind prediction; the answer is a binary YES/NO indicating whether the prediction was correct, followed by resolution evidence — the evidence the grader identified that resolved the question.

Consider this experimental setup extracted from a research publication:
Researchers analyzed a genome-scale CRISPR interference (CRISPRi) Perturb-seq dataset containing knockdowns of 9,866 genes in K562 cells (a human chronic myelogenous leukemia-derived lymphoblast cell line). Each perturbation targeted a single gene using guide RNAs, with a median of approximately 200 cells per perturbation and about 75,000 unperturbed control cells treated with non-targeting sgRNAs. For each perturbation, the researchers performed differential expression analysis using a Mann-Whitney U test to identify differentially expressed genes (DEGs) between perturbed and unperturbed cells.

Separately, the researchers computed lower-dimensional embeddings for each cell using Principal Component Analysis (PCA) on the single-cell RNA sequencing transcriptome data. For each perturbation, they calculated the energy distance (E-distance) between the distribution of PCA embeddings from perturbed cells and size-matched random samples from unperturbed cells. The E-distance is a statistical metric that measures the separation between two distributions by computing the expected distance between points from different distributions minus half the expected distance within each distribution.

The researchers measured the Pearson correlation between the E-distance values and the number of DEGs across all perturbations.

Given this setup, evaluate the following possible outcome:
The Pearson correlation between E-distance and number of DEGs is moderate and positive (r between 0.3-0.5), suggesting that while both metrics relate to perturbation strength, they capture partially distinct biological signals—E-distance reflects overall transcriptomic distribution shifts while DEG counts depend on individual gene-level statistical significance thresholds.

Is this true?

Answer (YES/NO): NO